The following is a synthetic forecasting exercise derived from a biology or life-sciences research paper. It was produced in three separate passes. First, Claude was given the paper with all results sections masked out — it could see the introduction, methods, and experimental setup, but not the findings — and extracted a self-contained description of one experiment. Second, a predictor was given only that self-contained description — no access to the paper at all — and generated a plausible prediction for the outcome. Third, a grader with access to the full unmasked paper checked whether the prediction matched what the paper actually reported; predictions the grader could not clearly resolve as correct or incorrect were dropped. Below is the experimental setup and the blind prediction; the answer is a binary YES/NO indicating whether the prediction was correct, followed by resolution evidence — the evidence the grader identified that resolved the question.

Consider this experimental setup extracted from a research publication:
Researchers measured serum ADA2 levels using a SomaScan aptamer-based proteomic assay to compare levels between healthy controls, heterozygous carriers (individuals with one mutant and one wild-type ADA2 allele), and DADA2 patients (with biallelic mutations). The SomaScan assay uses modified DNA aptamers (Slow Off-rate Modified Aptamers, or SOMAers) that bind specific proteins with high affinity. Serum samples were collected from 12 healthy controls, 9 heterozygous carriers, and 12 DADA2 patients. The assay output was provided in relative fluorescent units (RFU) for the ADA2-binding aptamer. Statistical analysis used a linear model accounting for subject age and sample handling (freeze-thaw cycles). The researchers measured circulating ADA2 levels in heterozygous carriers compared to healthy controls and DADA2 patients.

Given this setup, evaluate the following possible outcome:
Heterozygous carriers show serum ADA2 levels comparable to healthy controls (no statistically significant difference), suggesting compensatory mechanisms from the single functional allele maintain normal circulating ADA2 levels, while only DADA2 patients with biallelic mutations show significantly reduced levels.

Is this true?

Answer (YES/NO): NO